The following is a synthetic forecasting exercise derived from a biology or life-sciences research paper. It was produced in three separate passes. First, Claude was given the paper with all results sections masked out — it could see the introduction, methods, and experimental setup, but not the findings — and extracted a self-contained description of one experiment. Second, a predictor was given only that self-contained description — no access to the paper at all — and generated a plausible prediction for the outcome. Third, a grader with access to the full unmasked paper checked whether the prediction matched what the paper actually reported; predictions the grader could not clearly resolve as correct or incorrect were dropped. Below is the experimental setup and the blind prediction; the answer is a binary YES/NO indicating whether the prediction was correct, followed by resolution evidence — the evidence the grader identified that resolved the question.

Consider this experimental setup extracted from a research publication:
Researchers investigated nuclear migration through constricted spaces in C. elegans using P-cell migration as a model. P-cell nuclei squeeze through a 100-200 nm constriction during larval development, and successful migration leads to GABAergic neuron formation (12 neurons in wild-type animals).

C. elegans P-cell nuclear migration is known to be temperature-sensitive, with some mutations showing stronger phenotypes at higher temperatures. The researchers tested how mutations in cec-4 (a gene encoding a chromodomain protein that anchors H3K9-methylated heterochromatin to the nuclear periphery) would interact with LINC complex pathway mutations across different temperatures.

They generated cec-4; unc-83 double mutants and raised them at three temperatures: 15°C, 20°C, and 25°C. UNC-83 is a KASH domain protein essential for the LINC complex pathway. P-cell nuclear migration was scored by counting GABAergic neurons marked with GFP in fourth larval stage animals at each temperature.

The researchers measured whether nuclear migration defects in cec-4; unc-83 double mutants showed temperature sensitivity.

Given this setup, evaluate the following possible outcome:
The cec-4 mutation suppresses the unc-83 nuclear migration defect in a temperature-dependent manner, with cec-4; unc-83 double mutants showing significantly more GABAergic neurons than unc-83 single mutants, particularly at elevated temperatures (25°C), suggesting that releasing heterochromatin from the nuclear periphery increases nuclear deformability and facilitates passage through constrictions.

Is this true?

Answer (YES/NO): NO